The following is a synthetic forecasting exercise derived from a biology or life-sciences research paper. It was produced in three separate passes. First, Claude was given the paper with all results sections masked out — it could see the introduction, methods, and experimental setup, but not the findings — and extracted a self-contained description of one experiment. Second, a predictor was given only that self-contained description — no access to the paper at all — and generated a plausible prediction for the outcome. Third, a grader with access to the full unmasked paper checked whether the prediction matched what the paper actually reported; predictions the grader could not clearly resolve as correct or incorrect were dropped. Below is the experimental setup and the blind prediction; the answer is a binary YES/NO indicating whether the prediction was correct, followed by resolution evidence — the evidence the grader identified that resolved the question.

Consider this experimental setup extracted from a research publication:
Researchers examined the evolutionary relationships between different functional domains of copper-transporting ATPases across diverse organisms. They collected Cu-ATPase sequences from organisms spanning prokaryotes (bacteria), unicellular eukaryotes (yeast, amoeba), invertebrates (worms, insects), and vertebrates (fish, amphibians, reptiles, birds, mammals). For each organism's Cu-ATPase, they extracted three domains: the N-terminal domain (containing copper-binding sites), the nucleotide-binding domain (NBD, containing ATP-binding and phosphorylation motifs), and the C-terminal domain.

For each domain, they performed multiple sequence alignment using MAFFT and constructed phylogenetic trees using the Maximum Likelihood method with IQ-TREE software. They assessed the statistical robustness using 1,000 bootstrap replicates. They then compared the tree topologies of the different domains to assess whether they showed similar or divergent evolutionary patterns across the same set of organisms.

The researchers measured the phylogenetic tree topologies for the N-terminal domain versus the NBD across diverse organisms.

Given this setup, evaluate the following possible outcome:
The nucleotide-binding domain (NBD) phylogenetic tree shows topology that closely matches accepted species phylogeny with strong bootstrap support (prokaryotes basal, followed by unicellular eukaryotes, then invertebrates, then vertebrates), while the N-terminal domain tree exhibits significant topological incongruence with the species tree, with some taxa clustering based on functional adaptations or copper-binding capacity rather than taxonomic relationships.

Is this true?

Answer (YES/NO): NO